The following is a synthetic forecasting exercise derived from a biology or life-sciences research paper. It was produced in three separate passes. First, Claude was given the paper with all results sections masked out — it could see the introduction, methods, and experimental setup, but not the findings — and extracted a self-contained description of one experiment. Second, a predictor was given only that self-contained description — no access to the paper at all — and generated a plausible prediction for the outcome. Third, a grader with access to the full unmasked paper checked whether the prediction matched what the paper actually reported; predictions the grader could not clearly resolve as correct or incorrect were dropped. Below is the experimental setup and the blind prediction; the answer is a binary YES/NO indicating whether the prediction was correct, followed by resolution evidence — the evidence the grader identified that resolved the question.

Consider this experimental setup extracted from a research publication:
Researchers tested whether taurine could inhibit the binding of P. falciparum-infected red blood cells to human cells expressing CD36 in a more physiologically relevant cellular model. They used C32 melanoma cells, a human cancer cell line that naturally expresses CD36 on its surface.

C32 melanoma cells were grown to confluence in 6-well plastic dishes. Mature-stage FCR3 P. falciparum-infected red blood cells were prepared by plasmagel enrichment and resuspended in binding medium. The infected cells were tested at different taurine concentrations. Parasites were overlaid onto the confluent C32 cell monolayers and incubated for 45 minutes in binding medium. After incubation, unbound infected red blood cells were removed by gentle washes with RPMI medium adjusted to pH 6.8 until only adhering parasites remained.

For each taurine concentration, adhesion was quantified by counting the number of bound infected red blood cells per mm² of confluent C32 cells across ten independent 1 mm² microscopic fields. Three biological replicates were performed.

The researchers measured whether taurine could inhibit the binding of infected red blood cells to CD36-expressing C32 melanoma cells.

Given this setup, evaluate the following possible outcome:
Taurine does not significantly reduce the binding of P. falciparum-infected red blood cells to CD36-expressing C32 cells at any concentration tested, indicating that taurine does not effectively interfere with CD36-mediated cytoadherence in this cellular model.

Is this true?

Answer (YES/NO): NO